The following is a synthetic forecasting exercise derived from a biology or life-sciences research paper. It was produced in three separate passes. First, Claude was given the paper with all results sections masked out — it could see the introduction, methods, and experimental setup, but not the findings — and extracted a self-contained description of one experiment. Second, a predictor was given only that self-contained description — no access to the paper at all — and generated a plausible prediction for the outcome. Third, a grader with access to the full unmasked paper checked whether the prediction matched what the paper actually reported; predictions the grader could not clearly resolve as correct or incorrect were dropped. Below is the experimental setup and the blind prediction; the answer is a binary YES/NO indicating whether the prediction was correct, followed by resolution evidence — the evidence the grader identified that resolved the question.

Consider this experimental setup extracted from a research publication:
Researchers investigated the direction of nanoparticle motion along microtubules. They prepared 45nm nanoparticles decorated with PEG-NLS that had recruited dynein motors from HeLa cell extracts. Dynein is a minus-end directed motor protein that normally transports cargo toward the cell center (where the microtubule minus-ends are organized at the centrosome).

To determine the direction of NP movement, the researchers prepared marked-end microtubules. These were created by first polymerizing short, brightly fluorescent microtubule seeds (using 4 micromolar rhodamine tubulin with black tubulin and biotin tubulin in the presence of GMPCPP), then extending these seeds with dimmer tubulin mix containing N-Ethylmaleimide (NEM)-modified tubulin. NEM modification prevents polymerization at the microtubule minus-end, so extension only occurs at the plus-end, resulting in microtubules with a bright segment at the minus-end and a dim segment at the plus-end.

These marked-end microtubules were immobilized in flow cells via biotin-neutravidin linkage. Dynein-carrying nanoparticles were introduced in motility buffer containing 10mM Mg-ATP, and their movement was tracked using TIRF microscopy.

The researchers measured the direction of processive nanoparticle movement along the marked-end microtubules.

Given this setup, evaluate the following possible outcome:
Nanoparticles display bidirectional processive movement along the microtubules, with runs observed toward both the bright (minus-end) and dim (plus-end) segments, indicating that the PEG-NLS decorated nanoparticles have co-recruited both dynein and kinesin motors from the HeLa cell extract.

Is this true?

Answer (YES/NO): NO